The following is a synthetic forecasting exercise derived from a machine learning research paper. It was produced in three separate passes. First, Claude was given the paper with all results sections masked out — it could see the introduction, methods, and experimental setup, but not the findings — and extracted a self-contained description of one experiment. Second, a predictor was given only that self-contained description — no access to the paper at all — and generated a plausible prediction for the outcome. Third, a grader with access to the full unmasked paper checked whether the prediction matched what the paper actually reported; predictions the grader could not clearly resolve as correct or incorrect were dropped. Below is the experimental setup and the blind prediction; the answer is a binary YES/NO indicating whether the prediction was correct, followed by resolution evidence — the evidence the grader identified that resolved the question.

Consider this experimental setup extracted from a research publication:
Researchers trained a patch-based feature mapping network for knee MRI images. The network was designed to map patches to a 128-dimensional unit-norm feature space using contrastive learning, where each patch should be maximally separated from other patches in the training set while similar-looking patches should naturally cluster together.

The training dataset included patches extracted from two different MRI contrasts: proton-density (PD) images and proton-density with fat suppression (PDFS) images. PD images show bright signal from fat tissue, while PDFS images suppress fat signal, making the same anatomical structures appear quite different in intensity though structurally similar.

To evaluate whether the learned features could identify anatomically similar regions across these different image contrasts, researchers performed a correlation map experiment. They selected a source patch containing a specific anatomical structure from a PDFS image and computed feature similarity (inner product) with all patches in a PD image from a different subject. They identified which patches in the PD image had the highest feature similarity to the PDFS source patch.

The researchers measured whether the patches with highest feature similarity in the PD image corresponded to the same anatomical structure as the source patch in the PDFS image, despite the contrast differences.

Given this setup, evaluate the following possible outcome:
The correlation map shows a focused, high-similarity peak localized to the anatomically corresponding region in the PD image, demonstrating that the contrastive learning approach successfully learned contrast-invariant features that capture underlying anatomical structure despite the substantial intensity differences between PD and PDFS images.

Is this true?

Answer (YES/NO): YES